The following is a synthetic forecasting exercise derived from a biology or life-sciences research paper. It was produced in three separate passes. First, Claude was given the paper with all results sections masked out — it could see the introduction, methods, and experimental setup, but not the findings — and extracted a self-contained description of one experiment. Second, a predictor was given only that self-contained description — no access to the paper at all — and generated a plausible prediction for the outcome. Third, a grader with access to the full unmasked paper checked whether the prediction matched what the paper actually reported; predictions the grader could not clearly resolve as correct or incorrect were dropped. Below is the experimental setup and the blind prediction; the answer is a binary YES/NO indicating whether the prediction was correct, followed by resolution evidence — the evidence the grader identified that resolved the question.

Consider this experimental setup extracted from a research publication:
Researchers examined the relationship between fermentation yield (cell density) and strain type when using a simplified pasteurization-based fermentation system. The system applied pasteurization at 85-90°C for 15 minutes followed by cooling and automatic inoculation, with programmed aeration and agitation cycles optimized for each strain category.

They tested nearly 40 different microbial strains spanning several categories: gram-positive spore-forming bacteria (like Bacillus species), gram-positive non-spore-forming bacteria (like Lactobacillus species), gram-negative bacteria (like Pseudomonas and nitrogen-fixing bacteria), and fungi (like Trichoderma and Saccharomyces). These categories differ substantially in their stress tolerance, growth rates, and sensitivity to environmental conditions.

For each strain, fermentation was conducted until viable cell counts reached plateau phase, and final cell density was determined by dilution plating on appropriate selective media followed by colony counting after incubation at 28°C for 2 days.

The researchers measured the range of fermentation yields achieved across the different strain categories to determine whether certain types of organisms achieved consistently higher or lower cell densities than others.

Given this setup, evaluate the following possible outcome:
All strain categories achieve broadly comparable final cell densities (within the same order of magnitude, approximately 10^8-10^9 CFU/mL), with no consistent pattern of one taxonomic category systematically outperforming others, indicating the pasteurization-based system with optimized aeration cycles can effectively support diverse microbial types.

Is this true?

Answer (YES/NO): NO